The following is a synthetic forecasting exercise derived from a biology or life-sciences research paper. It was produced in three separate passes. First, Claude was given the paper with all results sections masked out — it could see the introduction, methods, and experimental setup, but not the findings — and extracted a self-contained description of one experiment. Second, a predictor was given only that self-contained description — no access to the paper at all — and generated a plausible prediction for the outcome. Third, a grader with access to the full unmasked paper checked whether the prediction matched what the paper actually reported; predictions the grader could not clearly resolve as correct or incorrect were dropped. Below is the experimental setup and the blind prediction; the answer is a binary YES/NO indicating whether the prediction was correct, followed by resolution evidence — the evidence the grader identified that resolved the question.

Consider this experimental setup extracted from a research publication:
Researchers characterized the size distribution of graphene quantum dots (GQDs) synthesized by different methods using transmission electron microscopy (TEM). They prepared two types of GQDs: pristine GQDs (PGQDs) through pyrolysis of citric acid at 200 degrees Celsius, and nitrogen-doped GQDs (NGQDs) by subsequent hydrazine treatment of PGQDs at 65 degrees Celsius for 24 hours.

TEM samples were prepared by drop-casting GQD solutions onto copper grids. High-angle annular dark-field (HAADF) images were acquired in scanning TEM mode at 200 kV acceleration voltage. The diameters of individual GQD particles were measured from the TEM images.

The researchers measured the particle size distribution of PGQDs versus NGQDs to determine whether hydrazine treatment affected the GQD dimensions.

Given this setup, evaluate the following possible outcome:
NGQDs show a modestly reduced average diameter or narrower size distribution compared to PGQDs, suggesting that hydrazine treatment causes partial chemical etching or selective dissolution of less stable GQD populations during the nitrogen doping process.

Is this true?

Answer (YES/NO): NO